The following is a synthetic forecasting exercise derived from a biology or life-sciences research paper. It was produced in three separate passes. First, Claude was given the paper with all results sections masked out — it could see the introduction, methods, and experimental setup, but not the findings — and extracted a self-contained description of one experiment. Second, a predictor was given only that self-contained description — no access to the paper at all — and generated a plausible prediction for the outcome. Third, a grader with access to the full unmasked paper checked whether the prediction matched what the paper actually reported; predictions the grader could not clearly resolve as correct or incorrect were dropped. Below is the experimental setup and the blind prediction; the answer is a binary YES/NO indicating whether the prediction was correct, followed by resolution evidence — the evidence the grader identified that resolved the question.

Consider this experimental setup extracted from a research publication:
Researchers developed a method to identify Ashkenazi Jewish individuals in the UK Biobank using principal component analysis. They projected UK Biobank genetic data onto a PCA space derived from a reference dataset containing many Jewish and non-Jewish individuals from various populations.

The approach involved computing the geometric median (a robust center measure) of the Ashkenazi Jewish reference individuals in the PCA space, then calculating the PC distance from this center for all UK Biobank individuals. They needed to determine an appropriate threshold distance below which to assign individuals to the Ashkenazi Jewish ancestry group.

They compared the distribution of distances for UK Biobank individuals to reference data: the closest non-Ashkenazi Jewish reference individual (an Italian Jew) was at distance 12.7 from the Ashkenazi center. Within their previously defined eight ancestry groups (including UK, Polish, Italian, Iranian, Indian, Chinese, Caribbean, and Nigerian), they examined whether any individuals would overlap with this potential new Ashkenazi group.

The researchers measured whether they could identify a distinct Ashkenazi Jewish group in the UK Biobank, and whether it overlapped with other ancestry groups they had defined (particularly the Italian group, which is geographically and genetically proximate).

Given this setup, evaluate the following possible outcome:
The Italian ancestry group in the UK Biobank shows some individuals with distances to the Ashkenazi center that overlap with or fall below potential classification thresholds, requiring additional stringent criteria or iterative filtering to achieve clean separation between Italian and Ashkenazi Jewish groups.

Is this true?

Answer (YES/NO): NO